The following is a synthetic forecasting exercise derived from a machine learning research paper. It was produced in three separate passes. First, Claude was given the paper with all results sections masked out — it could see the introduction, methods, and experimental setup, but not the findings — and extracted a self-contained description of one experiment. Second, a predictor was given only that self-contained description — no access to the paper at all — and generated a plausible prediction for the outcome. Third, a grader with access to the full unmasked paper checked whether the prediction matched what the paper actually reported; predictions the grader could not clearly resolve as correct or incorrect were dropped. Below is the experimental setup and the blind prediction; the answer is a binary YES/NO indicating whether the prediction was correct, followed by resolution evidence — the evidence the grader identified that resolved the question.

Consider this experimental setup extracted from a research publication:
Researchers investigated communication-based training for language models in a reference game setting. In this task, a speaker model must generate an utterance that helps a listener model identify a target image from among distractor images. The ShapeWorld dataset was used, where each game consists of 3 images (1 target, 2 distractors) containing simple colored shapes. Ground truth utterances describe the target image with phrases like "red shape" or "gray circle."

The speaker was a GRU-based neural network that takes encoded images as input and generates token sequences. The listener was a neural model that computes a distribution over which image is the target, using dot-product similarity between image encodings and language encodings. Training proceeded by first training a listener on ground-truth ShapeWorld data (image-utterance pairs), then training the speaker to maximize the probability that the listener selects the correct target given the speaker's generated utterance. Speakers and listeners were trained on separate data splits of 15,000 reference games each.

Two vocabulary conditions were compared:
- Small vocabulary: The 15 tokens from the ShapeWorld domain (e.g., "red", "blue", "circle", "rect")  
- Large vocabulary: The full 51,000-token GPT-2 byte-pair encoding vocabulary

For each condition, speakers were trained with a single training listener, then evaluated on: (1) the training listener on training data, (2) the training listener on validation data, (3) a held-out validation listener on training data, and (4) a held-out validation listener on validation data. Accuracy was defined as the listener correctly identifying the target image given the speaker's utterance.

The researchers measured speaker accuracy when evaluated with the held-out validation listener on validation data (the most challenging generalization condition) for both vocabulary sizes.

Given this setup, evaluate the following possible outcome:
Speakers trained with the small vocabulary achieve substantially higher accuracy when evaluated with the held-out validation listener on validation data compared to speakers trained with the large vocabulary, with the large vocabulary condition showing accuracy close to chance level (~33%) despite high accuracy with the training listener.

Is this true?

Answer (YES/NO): YES